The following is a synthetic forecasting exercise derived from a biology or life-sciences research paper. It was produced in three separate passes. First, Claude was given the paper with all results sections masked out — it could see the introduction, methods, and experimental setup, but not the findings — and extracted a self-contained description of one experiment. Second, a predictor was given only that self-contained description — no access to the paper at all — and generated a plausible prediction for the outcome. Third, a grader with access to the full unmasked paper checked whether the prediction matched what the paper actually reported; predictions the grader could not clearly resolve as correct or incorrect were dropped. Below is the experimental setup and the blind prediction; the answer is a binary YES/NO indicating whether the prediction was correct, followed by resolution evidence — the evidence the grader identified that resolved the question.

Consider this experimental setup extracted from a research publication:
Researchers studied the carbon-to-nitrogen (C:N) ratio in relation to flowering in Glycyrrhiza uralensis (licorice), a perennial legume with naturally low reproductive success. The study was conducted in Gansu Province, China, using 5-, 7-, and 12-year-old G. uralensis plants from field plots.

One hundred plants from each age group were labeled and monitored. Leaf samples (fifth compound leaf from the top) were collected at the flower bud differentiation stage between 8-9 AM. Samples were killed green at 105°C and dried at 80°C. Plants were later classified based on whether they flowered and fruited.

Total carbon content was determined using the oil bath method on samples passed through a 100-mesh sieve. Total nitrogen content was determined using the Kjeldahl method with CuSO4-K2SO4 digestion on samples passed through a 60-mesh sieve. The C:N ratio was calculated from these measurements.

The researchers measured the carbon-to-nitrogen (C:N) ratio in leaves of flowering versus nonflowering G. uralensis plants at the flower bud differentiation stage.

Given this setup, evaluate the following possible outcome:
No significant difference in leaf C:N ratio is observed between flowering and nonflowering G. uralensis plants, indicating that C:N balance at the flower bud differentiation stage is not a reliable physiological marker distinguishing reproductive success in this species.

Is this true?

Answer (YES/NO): NO